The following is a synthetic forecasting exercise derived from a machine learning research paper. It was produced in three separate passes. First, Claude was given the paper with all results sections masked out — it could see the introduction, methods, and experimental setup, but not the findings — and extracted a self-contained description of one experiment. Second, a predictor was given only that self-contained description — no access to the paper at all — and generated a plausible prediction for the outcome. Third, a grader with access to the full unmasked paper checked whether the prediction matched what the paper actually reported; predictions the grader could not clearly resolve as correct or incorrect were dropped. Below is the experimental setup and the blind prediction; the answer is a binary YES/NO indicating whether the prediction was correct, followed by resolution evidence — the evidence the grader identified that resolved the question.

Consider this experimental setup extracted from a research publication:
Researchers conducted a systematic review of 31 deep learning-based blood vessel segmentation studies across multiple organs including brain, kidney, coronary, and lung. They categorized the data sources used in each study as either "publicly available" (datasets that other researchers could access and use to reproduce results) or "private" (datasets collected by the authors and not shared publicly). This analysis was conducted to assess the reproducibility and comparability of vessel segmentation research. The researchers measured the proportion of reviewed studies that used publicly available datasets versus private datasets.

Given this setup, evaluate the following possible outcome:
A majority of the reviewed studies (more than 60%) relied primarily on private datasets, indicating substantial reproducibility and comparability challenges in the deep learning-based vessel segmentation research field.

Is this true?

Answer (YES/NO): YES